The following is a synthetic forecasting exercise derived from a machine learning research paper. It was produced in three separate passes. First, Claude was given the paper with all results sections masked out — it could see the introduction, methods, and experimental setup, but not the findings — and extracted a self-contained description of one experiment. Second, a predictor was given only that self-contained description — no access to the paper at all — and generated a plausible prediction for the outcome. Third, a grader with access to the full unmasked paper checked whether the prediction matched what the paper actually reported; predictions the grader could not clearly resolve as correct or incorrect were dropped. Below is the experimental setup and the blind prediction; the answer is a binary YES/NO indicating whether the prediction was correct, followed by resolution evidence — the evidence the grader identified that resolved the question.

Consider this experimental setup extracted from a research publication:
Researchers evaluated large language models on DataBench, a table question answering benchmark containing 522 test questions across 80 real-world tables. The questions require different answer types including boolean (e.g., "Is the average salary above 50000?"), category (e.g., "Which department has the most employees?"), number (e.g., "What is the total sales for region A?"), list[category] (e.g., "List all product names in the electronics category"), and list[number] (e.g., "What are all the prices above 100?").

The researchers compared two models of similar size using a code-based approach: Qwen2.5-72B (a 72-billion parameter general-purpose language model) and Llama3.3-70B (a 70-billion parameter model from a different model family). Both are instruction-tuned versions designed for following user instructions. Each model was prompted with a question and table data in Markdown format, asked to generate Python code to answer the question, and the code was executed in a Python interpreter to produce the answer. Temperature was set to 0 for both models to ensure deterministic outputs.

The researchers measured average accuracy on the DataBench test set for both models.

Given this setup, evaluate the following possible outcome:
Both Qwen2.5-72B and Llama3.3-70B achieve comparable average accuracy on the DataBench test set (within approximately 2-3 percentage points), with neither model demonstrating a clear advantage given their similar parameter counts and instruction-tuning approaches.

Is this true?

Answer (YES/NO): NO